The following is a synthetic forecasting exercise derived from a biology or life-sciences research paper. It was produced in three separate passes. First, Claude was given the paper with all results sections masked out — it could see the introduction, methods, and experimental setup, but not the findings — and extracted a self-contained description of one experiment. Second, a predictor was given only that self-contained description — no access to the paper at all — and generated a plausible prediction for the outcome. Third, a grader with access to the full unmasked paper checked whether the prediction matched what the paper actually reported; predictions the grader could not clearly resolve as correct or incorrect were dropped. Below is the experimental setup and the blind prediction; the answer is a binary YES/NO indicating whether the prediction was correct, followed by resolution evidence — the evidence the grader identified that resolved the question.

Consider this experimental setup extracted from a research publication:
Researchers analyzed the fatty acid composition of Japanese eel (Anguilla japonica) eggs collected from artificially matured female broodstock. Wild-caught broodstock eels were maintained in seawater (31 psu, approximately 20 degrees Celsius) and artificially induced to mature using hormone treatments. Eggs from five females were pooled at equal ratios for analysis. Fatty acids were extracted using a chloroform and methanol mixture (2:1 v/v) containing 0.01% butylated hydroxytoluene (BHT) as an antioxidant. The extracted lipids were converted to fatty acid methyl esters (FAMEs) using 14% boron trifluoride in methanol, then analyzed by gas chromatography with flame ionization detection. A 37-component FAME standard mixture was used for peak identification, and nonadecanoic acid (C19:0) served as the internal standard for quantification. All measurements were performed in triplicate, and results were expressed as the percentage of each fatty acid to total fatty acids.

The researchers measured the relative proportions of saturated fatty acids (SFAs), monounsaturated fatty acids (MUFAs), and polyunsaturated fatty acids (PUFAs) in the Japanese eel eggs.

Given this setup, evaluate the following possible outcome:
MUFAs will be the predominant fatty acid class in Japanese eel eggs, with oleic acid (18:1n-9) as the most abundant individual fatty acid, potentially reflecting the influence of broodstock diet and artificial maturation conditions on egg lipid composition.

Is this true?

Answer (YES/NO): NO